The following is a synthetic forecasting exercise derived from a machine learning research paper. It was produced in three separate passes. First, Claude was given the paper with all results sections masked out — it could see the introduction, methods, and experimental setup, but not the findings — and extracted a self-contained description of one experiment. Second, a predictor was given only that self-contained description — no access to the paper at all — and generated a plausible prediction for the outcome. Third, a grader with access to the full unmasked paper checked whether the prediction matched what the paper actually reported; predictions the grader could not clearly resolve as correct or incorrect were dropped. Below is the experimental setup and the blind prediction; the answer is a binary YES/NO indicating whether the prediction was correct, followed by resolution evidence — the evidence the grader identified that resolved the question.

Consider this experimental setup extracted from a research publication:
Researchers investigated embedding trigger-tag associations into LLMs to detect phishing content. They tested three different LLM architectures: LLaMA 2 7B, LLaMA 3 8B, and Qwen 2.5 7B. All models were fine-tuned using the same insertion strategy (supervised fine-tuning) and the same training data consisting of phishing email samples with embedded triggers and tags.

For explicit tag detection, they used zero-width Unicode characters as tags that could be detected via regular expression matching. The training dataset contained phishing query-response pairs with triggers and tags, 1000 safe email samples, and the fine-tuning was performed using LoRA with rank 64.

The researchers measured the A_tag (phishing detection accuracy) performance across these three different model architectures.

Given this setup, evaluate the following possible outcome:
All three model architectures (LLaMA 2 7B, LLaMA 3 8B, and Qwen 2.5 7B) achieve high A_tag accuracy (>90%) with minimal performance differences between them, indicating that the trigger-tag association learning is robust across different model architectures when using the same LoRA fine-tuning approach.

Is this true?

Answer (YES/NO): YES